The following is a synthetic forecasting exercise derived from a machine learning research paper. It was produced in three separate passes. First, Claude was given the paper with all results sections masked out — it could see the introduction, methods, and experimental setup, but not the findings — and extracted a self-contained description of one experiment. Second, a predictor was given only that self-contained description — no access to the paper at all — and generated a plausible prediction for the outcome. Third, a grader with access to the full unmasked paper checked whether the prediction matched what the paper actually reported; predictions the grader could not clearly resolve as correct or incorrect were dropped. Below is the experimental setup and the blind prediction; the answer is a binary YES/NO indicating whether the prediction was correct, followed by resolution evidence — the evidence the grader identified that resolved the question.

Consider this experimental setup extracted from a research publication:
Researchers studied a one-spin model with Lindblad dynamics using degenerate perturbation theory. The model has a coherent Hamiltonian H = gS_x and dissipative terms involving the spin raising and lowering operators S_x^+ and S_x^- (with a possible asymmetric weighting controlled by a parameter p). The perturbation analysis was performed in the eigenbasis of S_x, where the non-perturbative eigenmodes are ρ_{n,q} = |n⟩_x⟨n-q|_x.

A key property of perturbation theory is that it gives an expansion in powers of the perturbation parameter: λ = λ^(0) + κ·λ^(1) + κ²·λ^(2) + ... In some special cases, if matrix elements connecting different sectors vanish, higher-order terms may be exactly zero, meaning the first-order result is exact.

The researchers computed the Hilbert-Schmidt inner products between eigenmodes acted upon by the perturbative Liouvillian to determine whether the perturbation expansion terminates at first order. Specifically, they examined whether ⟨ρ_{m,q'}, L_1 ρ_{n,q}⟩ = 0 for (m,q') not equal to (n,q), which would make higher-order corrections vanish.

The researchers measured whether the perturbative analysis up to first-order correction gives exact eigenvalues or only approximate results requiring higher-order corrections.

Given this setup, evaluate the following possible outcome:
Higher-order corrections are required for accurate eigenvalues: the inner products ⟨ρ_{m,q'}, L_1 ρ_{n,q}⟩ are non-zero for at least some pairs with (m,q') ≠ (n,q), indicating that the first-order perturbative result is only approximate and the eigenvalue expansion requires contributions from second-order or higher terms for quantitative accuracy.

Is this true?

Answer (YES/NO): NO